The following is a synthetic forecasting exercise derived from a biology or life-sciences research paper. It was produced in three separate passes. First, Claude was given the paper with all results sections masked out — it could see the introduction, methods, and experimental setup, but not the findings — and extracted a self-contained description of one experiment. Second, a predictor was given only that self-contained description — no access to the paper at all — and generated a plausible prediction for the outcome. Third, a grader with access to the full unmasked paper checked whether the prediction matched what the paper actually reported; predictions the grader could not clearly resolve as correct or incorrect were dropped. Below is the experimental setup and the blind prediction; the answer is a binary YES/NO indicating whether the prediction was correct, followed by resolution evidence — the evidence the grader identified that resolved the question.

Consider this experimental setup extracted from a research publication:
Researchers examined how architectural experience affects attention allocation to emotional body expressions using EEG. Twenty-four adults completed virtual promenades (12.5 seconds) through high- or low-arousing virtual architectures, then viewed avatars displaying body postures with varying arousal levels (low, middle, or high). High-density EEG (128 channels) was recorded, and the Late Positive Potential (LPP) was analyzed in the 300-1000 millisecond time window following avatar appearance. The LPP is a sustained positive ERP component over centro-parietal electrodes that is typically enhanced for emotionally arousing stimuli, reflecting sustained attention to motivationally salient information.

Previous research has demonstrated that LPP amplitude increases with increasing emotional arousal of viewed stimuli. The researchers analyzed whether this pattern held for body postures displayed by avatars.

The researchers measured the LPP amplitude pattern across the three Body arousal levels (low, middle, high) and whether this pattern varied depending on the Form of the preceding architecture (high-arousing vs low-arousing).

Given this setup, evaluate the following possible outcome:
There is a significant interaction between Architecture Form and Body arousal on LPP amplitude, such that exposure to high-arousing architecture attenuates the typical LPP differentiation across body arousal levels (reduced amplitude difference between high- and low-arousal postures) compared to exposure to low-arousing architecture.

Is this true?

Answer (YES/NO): NO